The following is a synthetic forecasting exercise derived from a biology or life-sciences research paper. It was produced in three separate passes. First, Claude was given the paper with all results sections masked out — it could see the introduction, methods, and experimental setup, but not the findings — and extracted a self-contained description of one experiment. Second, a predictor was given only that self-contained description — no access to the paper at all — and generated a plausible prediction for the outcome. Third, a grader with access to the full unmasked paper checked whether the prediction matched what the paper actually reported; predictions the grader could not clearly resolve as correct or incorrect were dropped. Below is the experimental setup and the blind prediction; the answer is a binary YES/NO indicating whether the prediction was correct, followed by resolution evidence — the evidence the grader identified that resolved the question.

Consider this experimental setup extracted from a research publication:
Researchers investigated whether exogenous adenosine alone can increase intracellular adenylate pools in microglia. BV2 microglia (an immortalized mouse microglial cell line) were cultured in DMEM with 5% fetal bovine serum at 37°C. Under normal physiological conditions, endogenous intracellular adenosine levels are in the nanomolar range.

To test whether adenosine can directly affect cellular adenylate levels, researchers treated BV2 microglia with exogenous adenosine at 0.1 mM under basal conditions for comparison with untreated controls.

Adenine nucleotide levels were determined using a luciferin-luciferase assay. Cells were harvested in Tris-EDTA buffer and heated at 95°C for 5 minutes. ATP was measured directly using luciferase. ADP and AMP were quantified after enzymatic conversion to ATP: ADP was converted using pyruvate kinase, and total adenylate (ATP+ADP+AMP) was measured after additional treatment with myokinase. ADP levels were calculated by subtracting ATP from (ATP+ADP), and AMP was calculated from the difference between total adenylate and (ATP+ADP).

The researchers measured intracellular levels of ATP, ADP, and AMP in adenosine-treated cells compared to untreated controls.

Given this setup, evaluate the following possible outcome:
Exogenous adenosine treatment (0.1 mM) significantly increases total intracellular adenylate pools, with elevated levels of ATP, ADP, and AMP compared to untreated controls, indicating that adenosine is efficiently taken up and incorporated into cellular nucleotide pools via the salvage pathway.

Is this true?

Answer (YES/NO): YES